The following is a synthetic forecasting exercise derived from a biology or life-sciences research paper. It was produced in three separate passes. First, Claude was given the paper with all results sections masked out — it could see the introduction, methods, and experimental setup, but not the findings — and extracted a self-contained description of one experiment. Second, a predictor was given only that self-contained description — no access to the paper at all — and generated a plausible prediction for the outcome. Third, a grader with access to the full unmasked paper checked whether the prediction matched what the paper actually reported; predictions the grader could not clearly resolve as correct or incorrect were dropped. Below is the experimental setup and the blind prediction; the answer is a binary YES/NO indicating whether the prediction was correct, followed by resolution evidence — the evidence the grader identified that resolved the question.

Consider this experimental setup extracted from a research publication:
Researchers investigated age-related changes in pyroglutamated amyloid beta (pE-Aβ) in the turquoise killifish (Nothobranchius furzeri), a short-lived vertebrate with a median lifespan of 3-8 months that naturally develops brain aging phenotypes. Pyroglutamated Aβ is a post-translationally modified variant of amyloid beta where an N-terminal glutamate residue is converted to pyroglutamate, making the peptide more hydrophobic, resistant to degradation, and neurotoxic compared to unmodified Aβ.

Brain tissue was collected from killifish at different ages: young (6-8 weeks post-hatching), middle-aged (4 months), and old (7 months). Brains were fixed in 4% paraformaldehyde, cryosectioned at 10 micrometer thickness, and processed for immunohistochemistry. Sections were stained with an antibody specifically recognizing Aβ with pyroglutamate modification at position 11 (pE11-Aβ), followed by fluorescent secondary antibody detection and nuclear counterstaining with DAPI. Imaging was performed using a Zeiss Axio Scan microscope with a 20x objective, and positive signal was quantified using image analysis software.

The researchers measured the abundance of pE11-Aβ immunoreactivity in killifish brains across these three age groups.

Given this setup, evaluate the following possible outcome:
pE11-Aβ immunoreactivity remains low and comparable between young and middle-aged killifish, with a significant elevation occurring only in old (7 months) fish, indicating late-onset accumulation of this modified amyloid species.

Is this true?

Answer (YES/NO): NO